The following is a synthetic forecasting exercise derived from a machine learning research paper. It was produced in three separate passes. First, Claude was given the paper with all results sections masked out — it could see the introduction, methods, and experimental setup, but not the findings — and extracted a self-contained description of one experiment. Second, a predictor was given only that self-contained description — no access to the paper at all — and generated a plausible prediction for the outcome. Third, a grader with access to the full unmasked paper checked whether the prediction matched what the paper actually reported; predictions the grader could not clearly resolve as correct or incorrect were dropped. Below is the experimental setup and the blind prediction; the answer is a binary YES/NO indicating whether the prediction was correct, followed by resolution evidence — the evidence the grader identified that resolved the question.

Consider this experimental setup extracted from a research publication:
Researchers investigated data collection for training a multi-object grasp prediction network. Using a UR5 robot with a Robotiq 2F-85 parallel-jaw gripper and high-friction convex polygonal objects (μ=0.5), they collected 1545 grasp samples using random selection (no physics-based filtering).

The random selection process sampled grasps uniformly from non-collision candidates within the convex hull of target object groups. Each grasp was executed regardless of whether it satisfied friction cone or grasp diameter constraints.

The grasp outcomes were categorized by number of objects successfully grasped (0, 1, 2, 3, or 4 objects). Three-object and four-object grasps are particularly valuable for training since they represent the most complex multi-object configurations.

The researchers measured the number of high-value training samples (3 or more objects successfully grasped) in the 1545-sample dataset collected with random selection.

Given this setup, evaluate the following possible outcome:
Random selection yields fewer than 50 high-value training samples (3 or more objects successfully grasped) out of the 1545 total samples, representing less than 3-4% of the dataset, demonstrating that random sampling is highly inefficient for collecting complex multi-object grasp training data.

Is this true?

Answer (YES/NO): NO